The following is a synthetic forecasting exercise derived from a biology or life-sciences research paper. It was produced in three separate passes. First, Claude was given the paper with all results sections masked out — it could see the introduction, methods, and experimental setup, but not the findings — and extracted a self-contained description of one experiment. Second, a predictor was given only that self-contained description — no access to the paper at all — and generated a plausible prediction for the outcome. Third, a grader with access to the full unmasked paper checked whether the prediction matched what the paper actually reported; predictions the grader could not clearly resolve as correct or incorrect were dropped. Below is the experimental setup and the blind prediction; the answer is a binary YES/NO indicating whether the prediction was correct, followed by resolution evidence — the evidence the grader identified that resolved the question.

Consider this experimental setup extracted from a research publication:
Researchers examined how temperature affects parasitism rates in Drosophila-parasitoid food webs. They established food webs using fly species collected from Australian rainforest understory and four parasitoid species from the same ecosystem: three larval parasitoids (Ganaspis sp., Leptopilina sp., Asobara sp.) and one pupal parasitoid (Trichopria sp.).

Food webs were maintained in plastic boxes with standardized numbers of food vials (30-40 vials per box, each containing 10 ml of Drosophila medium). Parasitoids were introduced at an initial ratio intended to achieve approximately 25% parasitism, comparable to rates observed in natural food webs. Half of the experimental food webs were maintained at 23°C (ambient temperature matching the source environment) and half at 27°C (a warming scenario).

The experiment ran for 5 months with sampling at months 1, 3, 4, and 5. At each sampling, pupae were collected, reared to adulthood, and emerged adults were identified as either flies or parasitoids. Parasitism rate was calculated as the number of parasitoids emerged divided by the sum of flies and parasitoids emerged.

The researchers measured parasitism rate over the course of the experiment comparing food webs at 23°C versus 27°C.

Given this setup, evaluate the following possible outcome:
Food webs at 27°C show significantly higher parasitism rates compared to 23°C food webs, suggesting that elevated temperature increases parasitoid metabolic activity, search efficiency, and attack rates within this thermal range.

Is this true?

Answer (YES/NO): NO